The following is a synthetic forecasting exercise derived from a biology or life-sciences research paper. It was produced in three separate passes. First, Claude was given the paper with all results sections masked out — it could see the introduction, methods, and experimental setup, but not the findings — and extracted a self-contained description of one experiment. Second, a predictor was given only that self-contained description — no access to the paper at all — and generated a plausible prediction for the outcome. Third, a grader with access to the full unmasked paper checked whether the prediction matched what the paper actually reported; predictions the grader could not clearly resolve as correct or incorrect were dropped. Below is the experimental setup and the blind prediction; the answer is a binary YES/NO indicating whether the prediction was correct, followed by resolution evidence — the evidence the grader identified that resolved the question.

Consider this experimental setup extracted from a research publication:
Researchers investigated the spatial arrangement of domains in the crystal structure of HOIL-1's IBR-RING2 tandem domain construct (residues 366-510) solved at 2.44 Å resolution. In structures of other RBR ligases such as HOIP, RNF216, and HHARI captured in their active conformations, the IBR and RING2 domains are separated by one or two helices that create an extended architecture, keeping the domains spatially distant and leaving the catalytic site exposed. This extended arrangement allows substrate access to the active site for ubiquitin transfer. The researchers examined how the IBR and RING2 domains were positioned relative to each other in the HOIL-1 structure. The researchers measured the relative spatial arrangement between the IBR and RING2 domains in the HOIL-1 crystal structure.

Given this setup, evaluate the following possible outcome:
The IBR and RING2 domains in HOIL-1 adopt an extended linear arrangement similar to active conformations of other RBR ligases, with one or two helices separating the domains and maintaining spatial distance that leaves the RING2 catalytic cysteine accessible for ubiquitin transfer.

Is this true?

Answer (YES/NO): NO